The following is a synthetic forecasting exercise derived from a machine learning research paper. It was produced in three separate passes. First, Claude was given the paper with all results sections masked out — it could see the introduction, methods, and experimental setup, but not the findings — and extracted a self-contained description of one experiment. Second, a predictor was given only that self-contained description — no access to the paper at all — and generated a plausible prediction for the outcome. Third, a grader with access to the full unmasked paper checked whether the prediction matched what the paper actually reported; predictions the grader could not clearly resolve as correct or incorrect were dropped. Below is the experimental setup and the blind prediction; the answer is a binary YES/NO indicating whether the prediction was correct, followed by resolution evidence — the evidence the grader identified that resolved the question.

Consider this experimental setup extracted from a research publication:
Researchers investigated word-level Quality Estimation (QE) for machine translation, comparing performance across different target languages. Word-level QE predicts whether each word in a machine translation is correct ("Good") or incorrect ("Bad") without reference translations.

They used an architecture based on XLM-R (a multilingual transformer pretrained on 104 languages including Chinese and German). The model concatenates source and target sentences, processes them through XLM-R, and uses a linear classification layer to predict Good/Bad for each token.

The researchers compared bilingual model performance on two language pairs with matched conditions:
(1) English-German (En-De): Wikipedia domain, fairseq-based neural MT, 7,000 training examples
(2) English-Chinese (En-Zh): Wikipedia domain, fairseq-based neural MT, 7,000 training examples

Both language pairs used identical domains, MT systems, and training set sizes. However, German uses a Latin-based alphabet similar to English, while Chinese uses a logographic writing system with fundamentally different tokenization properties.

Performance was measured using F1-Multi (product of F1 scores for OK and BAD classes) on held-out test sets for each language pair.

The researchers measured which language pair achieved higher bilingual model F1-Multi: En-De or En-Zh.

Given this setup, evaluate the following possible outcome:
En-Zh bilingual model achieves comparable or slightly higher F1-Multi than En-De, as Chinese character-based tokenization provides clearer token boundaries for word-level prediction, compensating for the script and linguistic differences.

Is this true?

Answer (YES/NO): YES